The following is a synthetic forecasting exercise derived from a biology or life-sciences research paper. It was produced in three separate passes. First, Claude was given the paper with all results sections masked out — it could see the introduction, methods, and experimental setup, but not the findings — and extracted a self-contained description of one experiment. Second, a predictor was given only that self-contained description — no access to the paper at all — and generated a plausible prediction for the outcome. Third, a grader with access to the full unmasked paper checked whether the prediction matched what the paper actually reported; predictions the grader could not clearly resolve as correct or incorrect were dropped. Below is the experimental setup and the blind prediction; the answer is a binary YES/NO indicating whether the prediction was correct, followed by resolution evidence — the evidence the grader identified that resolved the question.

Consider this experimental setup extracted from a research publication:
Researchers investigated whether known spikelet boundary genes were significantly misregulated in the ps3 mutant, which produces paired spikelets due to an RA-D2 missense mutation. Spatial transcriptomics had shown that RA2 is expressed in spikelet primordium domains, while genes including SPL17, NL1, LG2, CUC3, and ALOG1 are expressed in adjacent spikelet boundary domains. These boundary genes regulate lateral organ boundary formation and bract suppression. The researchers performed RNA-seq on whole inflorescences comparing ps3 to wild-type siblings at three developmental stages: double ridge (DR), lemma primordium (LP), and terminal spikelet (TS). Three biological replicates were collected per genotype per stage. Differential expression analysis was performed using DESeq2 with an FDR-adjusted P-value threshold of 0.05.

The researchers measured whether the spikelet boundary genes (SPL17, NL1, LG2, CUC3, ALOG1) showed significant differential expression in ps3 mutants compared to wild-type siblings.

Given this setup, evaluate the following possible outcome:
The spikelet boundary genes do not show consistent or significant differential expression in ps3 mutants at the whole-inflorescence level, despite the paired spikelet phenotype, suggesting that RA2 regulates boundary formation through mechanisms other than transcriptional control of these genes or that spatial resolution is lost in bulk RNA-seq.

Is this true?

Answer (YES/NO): YES